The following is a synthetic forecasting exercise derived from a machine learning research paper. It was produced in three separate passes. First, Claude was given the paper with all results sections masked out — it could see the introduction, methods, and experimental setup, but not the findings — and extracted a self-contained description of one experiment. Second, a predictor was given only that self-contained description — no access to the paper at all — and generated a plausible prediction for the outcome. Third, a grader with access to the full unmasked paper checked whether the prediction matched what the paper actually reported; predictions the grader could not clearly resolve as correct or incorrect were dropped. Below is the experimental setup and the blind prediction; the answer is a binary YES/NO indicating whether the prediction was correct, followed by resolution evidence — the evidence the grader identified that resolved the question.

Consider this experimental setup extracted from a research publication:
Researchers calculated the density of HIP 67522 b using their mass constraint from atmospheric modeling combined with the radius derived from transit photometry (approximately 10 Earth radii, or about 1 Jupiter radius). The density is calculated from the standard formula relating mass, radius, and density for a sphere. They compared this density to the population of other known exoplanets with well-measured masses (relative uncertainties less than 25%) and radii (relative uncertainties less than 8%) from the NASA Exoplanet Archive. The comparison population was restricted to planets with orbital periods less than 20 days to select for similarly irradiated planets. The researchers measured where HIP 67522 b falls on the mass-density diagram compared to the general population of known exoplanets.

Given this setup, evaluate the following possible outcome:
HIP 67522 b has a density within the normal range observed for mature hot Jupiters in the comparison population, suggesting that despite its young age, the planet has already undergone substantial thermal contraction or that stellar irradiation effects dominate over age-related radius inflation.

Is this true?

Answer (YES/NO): NO